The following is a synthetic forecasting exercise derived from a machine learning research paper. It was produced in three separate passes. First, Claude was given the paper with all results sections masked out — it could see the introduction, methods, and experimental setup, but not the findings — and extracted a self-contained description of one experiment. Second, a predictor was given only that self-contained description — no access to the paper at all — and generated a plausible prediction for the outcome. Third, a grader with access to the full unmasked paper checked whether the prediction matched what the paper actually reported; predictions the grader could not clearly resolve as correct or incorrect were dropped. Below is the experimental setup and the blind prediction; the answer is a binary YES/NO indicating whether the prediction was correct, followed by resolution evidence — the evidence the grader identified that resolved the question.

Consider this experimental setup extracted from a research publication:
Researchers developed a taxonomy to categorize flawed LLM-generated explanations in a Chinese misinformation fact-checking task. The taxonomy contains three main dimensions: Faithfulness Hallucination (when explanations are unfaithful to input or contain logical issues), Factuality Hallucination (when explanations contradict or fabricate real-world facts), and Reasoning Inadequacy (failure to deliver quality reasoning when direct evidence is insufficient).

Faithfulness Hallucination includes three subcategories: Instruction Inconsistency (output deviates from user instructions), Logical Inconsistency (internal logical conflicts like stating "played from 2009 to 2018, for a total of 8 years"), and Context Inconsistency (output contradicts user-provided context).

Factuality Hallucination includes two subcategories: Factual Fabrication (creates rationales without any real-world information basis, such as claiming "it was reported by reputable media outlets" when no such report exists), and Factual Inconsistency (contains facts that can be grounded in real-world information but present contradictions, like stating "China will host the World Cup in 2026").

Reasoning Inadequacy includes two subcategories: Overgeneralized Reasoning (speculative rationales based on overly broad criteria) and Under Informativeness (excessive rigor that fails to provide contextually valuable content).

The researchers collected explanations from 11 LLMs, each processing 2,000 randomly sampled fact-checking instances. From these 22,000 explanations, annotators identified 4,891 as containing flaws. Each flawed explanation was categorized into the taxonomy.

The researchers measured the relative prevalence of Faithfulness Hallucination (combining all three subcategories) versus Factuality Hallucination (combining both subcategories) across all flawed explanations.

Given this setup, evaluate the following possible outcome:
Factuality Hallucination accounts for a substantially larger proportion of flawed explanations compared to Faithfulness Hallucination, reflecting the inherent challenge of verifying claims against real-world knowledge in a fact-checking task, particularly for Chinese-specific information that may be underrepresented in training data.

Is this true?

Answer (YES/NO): YES